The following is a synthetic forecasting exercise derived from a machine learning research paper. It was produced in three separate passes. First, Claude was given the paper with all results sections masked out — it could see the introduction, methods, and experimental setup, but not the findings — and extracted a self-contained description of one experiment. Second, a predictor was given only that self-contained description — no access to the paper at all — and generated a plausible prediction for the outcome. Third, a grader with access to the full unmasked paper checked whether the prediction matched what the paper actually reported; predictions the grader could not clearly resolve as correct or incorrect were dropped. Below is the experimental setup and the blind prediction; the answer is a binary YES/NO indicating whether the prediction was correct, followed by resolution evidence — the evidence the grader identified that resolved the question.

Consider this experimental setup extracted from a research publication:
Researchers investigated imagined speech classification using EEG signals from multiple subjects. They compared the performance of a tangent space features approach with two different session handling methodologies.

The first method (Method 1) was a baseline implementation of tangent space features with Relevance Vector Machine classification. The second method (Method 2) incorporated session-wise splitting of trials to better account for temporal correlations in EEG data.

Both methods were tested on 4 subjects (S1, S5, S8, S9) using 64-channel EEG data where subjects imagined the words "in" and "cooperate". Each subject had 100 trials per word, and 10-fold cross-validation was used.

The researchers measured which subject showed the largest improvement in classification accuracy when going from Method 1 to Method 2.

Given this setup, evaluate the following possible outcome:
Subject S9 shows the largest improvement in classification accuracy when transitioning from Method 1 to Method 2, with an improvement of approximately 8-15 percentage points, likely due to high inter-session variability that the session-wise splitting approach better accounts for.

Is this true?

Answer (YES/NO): NO